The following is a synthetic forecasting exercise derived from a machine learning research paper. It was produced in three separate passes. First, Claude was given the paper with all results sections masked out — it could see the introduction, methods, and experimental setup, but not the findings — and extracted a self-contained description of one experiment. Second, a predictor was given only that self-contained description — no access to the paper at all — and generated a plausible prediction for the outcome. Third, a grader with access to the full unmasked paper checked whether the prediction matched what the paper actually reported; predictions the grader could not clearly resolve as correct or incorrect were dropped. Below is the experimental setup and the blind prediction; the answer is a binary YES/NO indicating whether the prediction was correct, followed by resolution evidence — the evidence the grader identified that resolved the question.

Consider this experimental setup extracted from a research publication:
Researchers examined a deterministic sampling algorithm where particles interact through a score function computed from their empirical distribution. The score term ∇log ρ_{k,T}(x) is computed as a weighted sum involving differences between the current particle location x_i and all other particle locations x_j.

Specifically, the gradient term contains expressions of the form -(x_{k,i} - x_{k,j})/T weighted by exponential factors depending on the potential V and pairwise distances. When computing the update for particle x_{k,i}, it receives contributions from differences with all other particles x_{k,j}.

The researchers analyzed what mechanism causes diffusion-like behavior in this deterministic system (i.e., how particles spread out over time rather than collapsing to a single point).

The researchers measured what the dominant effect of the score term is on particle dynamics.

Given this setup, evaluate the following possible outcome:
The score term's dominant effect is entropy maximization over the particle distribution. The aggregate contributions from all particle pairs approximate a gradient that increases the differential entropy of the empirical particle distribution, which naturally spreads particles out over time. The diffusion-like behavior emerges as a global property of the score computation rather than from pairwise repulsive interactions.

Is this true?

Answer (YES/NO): NO